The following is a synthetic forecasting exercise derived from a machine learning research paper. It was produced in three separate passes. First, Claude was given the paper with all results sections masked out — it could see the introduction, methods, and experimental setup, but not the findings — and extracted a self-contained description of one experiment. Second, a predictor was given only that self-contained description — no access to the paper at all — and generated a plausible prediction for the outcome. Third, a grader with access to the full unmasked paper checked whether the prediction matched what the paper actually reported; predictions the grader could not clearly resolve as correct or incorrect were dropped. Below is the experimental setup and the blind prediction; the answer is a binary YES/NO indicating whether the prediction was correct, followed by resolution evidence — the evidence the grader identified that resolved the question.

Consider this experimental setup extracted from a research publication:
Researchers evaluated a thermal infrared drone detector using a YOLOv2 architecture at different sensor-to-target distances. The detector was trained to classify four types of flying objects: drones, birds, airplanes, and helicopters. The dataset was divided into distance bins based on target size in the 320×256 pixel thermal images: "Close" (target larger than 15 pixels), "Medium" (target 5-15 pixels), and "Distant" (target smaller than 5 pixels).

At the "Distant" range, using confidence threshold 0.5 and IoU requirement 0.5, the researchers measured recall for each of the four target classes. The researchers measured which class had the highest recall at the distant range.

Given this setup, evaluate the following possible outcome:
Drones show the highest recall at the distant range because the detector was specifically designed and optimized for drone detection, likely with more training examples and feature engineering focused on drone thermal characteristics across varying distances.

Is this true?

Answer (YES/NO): NO